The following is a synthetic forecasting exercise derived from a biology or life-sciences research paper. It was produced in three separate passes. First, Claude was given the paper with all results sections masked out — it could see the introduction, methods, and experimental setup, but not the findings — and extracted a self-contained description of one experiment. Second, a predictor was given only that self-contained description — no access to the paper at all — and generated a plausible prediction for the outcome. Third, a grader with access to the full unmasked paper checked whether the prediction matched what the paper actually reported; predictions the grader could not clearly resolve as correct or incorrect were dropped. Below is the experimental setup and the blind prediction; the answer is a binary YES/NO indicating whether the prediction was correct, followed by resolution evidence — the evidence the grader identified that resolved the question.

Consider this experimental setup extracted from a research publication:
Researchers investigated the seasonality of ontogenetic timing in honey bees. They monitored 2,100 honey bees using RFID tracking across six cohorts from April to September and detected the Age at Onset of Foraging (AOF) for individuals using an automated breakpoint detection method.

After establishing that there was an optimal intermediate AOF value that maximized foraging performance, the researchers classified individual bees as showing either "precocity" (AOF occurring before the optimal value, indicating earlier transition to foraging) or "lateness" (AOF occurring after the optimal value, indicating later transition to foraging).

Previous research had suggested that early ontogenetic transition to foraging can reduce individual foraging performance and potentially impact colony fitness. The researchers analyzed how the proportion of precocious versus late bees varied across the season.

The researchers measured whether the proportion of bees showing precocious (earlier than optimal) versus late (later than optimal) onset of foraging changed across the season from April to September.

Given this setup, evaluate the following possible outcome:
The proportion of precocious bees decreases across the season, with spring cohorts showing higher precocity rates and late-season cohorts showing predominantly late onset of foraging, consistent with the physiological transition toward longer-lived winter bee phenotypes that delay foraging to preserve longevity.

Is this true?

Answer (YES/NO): NO